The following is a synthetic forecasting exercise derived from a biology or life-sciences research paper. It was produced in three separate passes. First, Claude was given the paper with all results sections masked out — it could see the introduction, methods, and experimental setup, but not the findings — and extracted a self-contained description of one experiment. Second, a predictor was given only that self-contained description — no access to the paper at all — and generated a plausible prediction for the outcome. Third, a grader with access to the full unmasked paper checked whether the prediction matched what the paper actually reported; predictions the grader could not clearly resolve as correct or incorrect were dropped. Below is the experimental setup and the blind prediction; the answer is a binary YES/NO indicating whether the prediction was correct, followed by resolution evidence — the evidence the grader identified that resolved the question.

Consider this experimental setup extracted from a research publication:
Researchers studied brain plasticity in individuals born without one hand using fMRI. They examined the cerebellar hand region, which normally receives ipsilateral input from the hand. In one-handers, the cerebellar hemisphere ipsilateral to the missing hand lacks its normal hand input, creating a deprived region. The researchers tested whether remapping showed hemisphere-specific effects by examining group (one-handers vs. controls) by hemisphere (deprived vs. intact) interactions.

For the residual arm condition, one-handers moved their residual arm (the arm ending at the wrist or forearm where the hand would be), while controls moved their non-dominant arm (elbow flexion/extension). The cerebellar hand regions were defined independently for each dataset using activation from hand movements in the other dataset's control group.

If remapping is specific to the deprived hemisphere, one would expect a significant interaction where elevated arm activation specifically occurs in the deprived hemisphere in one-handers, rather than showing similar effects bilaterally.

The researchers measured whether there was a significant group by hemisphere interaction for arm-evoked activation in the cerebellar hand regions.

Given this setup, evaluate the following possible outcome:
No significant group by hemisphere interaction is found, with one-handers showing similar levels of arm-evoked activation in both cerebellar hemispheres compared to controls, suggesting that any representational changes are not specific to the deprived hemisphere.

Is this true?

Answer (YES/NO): NO